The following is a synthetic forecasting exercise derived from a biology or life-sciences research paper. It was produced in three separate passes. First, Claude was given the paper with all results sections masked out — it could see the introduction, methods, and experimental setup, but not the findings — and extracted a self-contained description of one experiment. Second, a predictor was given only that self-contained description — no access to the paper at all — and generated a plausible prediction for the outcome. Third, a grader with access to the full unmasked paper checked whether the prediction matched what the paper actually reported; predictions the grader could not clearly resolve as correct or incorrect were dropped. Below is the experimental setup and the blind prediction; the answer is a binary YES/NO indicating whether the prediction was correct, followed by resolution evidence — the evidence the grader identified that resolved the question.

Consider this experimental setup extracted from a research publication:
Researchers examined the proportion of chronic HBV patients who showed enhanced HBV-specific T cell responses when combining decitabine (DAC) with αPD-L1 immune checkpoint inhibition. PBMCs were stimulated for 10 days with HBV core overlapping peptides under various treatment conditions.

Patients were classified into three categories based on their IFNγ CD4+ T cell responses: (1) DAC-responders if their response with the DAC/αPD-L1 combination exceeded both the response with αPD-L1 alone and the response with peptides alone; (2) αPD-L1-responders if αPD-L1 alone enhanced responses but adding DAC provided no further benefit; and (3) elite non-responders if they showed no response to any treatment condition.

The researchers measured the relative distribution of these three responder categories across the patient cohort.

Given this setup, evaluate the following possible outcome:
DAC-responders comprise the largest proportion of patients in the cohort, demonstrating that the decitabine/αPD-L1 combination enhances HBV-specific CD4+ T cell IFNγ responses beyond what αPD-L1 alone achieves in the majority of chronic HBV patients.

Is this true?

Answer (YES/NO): NO